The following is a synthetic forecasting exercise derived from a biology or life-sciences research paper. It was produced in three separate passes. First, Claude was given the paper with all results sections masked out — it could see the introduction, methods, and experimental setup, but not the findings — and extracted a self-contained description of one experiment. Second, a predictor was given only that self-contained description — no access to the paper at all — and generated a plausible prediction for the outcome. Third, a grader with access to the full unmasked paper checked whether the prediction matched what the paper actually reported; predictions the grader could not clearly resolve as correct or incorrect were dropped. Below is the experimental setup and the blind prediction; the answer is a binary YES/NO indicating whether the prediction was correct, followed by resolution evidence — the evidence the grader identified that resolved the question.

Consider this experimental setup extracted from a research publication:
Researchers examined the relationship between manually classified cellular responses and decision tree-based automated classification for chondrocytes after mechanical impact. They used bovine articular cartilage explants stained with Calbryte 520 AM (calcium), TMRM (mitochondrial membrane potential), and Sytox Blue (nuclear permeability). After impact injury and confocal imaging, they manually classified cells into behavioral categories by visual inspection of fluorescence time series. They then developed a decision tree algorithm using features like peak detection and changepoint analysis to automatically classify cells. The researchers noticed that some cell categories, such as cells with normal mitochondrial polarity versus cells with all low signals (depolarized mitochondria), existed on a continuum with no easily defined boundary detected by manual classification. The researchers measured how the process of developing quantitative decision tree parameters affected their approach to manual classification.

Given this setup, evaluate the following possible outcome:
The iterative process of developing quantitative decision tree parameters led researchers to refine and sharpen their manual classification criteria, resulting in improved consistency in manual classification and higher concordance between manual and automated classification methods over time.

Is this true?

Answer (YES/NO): YES